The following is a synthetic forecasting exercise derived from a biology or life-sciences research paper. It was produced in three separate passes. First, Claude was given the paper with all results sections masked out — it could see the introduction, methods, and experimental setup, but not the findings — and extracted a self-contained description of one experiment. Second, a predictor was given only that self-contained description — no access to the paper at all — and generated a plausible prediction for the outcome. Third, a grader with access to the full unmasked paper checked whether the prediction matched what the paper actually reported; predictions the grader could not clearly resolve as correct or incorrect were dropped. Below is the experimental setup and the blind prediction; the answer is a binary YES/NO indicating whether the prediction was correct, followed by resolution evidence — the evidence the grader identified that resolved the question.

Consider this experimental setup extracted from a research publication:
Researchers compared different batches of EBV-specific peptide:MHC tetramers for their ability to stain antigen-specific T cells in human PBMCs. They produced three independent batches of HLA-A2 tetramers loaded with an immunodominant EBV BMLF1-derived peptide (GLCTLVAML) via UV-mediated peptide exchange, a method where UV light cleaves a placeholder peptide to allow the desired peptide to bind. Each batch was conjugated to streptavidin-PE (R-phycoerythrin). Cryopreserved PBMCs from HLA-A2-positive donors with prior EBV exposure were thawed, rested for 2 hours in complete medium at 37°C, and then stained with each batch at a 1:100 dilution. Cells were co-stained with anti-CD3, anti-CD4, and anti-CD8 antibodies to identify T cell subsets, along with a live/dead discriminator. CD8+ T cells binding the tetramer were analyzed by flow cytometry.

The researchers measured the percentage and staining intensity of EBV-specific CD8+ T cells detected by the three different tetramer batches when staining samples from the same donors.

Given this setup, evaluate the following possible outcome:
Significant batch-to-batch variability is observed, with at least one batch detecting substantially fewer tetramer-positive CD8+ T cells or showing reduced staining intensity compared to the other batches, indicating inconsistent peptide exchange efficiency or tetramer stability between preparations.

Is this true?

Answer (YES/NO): YES